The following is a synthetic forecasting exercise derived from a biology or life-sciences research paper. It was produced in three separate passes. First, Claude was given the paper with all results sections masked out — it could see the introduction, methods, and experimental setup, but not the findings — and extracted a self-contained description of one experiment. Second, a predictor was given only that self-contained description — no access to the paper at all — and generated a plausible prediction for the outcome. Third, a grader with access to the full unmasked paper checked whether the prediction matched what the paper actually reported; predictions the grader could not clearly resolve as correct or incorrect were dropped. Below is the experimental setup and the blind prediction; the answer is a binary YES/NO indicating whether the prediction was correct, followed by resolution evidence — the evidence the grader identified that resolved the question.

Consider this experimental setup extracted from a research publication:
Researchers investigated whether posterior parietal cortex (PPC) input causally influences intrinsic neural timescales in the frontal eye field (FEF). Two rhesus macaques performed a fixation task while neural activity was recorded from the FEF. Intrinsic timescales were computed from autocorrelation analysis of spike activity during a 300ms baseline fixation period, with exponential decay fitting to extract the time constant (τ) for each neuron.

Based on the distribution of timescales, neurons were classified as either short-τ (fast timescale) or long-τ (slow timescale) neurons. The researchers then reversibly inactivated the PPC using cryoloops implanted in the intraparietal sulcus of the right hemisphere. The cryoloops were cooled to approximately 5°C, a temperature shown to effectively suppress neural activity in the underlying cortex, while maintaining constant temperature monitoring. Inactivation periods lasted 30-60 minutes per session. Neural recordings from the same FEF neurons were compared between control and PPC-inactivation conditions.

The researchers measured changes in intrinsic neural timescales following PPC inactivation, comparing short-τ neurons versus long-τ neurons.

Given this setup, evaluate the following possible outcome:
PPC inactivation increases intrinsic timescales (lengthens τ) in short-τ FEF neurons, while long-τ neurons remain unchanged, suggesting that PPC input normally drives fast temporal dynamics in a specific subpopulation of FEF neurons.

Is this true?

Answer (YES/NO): NO